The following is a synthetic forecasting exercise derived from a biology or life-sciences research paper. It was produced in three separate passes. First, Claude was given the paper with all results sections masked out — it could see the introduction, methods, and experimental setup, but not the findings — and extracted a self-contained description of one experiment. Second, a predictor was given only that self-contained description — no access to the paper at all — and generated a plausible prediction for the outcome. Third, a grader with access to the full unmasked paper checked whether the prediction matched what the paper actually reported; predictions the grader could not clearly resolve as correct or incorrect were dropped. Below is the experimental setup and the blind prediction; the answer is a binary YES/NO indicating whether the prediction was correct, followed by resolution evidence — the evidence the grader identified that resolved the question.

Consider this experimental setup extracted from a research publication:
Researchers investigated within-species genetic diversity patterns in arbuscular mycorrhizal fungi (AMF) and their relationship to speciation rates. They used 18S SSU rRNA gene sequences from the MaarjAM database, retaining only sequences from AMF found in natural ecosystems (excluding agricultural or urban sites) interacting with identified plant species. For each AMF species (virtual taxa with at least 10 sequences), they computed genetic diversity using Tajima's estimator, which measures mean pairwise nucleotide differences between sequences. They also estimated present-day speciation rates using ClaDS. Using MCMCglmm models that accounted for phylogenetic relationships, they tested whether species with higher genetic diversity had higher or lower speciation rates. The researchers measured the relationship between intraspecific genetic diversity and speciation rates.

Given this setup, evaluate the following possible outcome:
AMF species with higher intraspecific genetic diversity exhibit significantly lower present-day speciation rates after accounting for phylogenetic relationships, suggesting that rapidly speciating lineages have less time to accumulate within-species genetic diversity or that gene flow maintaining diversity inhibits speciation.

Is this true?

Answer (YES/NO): NO